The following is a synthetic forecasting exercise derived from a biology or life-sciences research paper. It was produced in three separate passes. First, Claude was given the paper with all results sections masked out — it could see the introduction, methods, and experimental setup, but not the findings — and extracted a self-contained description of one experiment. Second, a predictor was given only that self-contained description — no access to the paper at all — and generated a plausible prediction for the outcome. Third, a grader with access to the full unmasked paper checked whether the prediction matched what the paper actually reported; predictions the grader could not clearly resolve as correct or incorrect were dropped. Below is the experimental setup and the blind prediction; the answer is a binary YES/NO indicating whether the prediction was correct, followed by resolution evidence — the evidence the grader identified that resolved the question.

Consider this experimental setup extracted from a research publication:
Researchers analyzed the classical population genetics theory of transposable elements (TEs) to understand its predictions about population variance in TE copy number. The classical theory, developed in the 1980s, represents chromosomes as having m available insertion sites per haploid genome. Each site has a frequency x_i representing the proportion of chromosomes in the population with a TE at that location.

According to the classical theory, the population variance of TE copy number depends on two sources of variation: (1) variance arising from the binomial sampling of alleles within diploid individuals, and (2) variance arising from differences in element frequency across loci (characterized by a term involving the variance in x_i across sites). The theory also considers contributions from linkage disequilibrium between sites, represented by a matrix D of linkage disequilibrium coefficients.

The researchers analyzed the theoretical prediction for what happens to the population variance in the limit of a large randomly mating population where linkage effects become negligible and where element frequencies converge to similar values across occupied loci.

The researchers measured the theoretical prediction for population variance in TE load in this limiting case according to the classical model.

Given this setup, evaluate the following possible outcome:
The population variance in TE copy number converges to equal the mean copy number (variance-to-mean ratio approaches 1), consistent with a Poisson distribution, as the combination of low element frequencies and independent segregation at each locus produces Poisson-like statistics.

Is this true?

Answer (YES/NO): YES